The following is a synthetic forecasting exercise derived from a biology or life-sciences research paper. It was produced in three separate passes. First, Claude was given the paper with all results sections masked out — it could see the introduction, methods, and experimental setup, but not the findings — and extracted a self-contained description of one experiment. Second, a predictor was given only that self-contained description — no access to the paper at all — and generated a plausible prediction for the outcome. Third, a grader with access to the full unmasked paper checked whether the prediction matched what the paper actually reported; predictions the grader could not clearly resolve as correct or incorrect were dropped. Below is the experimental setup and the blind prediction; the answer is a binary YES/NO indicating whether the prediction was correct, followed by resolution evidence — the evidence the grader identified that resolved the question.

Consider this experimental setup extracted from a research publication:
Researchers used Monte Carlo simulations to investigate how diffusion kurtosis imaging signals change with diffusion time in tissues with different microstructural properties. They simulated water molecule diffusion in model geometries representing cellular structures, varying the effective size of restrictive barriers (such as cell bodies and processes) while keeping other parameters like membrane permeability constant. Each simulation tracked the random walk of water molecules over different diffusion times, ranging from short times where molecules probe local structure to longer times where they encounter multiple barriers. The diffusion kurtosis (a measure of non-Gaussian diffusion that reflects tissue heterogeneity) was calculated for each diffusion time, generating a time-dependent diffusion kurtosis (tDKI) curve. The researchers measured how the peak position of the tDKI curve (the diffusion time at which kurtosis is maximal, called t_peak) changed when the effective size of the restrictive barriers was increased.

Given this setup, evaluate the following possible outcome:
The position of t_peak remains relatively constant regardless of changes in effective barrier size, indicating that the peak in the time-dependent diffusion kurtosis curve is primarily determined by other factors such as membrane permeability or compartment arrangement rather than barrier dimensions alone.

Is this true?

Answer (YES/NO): NO